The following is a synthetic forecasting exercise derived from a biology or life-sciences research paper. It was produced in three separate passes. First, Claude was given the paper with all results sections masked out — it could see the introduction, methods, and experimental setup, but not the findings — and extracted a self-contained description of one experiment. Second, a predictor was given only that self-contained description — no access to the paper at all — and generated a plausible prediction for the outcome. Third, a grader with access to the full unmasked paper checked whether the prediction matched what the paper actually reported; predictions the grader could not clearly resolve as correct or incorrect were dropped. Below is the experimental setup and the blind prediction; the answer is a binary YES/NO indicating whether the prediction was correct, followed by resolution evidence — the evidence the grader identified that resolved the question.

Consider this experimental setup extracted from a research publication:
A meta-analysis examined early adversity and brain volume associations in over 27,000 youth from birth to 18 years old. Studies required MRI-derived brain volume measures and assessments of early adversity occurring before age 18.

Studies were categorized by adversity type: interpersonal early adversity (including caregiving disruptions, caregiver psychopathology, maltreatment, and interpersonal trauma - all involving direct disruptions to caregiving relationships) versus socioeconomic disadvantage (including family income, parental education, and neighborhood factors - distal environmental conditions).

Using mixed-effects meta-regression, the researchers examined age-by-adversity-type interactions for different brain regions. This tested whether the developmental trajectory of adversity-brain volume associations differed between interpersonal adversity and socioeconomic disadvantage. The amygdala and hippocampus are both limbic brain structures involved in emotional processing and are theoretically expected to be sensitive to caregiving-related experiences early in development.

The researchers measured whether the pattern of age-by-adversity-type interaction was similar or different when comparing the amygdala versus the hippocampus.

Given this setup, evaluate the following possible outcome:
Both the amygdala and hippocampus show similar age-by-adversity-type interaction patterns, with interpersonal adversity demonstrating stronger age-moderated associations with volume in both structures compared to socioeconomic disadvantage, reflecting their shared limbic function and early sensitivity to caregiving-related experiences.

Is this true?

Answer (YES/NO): YES